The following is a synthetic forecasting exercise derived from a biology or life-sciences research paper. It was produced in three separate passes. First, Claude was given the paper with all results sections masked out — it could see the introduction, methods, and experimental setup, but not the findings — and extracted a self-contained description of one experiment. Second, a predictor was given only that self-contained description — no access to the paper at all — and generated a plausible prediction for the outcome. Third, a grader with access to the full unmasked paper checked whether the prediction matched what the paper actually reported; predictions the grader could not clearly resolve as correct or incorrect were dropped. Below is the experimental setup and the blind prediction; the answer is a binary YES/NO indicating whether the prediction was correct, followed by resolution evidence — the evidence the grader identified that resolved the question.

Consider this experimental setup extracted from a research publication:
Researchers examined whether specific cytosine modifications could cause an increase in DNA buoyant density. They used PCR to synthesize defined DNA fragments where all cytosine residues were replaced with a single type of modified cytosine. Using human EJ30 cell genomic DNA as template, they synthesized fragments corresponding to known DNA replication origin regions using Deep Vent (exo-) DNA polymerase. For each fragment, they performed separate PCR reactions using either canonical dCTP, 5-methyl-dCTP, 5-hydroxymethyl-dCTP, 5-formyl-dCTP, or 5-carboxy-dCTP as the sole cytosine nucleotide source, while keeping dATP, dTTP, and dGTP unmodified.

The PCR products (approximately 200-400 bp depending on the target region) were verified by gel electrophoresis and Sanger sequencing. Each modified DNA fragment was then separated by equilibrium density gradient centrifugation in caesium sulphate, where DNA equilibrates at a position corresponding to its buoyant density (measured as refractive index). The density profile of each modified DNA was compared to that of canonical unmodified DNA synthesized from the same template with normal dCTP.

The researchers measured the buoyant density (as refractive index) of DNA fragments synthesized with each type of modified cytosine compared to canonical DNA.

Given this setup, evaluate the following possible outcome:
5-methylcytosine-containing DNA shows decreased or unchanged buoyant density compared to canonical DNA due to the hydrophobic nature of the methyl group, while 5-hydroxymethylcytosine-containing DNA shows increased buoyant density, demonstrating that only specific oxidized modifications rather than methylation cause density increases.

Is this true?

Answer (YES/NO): NO